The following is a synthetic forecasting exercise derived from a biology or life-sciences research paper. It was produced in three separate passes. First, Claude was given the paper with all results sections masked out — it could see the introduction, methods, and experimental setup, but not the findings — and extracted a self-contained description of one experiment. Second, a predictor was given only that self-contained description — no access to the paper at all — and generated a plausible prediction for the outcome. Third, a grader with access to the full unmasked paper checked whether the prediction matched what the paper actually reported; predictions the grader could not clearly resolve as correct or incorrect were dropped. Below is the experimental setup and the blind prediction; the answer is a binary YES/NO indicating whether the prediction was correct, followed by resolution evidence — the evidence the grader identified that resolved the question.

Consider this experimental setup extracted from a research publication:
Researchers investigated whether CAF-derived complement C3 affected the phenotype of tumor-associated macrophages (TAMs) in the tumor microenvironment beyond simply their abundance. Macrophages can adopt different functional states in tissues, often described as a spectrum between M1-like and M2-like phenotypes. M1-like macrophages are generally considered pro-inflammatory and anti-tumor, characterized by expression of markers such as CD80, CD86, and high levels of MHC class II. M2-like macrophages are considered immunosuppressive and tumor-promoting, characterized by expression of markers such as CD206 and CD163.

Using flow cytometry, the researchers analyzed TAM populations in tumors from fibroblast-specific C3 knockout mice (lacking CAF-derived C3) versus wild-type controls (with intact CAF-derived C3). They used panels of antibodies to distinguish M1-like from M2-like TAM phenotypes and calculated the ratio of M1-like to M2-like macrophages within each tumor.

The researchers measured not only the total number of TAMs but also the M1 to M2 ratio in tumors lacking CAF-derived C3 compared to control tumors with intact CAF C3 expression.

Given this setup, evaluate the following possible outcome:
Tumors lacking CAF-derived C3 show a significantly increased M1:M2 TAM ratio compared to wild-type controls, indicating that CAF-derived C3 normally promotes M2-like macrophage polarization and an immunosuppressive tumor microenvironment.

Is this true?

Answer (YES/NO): NO